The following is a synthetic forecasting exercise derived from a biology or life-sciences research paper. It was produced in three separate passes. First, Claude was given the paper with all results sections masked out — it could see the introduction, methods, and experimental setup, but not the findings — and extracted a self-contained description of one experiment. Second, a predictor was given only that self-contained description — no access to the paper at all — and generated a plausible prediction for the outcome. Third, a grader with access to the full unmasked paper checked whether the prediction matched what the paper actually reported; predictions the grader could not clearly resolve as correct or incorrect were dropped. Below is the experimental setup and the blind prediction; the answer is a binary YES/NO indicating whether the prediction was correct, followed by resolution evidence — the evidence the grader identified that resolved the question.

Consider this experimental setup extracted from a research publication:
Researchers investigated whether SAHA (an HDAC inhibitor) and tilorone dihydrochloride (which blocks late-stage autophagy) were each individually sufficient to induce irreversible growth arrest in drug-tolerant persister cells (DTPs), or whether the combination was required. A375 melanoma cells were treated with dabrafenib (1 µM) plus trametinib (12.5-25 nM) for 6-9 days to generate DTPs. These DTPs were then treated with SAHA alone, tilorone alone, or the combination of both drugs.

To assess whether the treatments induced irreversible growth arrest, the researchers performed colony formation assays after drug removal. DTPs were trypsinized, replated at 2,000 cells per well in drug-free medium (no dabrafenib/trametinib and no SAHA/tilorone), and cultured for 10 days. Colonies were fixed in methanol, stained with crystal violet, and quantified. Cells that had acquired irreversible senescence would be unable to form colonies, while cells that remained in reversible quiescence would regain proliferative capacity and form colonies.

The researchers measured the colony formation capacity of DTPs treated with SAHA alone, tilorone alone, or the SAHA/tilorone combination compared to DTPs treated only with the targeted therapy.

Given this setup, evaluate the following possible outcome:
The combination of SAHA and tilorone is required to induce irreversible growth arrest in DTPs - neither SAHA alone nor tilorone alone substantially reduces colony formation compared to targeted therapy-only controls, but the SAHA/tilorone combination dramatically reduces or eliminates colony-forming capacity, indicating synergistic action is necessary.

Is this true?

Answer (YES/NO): YES